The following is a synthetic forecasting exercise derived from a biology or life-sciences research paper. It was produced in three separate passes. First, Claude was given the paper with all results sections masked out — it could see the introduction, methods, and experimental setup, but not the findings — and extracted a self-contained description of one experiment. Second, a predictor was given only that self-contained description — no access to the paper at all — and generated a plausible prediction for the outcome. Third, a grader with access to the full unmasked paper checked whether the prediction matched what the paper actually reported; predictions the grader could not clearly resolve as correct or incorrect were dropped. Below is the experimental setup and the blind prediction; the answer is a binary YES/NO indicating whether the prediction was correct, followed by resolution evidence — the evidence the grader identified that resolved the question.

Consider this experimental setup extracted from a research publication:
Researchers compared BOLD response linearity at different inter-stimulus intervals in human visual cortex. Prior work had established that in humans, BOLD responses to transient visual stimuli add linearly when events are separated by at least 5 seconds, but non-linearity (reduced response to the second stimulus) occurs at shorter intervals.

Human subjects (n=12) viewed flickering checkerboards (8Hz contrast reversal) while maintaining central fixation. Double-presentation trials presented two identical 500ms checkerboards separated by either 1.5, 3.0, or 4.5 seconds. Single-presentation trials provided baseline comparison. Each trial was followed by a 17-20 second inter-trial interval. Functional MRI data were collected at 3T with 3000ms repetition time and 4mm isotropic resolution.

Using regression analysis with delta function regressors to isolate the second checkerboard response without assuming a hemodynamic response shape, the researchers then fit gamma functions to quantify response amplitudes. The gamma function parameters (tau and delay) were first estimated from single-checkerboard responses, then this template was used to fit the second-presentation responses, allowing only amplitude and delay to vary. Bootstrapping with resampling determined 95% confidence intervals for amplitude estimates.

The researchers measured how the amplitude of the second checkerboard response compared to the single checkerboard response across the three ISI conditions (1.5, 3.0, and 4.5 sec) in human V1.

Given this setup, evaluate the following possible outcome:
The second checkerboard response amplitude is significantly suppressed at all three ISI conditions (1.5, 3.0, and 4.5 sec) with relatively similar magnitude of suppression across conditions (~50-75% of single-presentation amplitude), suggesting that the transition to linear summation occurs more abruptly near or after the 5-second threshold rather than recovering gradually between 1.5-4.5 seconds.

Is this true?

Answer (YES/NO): NO